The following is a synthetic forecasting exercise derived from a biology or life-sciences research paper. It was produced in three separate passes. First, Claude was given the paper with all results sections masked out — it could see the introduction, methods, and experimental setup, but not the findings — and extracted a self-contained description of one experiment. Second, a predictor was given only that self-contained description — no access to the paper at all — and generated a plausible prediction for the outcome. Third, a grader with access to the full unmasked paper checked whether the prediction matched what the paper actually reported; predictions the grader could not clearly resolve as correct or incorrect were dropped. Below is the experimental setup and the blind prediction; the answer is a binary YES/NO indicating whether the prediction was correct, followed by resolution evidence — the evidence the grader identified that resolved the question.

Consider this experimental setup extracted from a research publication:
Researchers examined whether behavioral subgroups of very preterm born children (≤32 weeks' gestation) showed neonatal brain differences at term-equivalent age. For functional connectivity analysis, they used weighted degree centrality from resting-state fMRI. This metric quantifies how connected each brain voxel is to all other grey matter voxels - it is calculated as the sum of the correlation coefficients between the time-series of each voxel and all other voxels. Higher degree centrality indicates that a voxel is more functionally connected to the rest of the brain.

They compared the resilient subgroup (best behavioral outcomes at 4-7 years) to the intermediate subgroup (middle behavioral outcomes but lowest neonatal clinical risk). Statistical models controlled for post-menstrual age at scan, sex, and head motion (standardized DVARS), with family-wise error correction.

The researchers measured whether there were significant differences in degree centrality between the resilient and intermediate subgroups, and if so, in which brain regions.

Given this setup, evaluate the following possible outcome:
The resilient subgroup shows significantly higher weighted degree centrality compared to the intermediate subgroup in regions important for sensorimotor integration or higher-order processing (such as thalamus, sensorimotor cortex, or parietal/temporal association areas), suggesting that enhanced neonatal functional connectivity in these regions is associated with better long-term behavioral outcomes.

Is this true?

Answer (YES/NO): NO